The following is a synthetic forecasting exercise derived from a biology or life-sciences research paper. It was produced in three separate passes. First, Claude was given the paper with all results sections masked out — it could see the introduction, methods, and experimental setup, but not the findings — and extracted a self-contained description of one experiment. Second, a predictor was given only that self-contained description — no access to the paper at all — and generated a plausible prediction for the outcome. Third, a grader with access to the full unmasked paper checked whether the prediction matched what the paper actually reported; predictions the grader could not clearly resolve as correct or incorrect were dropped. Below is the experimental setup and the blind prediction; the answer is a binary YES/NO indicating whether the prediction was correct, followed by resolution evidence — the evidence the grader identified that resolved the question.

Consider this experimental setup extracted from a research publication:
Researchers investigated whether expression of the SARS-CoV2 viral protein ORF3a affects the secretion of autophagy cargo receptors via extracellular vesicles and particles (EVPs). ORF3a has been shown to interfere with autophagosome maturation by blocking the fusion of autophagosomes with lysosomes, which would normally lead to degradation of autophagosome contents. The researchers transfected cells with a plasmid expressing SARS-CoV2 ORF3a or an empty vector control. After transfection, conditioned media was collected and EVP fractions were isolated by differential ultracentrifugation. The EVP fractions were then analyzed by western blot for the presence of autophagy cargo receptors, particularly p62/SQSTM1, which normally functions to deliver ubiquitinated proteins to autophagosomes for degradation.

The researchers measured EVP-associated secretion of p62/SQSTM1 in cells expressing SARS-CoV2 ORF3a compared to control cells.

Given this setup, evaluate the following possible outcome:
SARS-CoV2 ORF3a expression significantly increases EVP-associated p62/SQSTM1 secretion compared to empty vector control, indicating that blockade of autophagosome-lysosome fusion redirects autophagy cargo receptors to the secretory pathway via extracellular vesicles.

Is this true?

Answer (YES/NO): YES